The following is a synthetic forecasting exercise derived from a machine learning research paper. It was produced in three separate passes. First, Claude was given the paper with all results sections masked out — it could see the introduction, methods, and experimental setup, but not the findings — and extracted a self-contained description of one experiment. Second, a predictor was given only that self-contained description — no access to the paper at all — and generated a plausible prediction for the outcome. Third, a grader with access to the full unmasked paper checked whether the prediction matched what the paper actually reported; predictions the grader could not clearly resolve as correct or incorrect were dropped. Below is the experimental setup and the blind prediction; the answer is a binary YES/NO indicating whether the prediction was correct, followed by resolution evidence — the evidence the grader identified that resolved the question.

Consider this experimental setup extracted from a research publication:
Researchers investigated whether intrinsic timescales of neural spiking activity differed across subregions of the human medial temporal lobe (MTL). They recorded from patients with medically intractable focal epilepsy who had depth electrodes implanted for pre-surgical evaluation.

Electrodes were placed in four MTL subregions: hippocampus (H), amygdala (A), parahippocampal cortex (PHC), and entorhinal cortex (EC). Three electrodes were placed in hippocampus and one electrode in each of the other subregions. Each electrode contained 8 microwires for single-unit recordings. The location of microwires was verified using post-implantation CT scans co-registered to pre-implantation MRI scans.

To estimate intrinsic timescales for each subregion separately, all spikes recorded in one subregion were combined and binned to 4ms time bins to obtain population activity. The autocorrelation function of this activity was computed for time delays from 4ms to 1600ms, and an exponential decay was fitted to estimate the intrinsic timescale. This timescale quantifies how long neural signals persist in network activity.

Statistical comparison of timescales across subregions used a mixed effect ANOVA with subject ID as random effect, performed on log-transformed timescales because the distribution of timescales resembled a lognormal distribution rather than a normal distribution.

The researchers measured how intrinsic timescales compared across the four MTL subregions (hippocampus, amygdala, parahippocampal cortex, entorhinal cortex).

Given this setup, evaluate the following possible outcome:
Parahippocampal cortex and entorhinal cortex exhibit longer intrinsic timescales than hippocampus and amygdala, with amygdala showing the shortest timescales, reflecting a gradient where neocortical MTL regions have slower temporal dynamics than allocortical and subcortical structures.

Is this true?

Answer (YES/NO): NO